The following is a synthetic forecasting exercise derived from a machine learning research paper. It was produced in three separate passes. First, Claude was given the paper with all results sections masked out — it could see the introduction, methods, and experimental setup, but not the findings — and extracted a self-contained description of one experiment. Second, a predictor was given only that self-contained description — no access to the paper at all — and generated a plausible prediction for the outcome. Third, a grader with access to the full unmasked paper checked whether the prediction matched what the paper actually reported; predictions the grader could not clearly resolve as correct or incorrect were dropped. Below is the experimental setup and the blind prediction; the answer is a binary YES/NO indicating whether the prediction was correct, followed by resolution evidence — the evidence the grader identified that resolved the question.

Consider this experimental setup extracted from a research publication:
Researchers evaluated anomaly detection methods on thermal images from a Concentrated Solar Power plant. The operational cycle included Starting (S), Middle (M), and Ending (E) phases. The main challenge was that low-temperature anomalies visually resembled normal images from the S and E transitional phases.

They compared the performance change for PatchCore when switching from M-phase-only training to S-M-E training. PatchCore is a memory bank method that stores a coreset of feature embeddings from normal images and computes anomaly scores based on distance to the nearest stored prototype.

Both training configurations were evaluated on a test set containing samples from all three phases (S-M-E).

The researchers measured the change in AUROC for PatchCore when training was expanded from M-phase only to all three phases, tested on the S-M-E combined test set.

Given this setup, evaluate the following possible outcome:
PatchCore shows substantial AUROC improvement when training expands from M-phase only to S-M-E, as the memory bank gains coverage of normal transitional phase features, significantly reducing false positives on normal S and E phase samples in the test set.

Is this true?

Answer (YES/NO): NO